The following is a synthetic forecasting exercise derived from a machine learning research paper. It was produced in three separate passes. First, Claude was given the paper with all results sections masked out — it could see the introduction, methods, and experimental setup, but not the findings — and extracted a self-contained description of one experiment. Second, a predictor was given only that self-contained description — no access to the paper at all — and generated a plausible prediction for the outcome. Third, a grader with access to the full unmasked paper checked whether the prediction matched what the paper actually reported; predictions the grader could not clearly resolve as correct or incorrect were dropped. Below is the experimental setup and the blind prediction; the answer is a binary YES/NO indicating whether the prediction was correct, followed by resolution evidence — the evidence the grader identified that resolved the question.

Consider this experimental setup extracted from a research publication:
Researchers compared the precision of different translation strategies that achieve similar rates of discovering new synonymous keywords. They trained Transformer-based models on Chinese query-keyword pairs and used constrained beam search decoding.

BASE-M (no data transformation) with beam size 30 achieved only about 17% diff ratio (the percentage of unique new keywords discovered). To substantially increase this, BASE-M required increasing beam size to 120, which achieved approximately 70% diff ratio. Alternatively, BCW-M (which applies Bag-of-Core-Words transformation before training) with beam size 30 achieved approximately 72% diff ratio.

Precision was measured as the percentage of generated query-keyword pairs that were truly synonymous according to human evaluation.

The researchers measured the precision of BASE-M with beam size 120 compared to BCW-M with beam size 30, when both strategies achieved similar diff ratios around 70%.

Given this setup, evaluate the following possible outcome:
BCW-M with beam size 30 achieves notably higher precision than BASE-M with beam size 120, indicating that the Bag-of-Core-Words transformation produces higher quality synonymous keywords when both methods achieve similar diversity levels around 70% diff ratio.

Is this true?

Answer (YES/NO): YES